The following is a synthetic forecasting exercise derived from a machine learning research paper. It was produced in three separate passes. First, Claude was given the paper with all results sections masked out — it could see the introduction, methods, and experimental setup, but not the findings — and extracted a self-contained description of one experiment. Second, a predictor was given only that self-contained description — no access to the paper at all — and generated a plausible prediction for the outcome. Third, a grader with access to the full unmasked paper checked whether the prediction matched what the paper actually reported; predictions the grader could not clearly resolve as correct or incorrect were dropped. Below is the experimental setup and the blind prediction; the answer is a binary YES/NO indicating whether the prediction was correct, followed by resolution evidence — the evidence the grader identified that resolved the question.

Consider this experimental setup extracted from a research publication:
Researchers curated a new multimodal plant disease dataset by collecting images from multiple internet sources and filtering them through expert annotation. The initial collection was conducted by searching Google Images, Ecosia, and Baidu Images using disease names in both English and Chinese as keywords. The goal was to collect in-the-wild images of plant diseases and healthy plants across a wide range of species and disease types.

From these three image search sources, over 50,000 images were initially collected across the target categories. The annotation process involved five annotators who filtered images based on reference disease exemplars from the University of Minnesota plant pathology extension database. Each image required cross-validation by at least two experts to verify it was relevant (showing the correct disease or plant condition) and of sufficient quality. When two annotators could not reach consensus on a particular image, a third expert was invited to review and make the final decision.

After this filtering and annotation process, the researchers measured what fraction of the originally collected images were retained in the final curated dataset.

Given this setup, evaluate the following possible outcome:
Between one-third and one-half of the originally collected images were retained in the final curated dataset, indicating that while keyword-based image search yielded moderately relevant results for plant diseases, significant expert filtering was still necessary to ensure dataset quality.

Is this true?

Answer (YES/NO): YES